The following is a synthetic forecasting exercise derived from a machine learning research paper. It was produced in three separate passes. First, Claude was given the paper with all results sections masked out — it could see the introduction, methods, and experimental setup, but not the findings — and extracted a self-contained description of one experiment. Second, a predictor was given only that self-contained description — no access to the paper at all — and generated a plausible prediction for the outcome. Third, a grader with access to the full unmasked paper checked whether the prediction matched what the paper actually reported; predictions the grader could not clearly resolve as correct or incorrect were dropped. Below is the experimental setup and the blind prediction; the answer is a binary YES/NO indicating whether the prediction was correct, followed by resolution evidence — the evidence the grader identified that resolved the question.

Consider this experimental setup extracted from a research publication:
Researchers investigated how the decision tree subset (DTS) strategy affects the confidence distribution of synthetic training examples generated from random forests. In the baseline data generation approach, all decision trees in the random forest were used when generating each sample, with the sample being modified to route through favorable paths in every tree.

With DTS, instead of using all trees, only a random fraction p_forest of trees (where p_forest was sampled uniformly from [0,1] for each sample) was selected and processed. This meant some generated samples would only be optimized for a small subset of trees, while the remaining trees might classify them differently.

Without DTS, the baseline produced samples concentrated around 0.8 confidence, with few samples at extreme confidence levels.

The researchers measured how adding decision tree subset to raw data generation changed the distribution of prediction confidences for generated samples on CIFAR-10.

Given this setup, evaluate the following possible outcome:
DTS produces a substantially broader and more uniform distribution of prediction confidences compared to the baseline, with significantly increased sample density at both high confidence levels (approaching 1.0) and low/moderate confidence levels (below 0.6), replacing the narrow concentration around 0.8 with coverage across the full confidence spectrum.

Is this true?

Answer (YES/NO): NO